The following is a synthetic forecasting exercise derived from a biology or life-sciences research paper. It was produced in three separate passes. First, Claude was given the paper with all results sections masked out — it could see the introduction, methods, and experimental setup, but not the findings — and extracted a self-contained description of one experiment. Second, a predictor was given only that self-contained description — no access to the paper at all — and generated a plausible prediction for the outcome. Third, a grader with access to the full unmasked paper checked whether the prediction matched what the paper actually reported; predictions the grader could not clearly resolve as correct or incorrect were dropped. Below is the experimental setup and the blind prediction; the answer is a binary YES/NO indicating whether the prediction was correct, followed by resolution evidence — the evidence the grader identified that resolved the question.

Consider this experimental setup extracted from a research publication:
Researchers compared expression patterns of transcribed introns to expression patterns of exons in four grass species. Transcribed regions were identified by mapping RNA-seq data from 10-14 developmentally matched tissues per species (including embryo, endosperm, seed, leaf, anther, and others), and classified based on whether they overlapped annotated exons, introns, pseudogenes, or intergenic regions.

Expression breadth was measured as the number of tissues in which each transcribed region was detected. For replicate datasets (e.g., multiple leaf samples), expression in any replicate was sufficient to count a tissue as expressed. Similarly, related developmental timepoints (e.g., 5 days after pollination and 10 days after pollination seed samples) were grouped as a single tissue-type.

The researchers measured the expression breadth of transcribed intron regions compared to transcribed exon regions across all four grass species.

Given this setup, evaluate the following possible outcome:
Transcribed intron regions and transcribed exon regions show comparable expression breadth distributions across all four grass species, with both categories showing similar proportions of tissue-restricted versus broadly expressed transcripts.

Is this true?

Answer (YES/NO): NO